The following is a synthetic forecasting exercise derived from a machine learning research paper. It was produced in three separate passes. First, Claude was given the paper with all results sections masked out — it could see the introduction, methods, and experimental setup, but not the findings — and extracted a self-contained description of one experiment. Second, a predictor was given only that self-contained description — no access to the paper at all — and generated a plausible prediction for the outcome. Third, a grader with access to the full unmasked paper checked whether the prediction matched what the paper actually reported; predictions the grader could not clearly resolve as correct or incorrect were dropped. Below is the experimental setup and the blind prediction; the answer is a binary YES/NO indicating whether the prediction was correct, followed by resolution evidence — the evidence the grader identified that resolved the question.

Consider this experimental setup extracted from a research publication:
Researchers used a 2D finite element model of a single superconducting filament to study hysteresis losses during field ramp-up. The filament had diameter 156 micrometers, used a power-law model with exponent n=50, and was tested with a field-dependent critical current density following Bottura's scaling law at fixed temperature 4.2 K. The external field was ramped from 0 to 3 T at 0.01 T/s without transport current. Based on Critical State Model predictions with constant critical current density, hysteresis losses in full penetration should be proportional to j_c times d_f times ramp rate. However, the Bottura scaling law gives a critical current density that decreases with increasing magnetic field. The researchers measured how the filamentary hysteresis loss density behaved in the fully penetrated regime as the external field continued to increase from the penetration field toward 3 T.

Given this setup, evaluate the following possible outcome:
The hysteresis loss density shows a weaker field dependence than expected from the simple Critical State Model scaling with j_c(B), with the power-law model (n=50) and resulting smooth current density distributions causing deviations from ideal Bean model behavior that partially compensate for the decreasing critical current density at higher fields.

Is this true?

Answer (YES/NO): NO